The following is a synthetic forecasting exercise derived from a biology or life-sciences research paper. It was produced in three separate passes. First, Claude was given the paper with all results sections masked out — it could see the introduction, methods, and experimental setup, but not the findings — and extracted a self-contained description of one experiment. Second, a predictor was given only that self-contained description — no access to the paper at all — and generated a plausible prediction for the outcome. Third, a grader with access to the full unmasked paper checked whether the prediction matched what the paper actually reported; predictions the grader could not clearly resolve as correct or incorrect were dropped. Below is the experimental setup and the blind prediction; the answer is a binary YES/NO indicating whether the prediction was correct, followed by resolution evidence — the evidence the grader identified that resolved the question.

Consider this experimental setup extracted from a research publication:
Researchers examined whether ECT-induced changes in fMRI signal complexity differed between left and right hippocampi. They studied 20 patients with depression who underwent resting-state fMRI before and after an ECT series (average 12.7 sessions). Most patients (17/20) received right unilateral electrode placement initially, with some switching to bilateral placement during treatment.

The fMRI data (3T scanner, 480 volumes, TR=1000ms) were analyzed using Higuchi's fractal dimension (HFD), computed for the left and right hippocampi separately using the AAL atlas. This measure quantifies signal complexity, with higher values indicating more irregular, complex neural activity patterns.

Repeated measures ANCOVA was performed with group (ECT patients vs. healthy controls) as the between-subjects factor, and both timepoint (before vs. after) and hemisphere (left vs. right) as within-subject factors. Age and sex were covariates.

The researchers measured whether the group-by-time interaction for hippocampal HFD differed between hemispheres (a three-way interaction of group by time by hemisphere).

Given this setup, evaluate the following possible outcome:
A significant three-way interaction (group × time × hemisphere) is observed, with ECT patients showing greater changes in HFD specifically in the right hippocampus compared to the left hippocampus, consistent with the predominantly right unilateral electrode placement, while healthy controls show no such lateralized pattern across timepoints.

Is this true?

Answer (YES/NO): NO